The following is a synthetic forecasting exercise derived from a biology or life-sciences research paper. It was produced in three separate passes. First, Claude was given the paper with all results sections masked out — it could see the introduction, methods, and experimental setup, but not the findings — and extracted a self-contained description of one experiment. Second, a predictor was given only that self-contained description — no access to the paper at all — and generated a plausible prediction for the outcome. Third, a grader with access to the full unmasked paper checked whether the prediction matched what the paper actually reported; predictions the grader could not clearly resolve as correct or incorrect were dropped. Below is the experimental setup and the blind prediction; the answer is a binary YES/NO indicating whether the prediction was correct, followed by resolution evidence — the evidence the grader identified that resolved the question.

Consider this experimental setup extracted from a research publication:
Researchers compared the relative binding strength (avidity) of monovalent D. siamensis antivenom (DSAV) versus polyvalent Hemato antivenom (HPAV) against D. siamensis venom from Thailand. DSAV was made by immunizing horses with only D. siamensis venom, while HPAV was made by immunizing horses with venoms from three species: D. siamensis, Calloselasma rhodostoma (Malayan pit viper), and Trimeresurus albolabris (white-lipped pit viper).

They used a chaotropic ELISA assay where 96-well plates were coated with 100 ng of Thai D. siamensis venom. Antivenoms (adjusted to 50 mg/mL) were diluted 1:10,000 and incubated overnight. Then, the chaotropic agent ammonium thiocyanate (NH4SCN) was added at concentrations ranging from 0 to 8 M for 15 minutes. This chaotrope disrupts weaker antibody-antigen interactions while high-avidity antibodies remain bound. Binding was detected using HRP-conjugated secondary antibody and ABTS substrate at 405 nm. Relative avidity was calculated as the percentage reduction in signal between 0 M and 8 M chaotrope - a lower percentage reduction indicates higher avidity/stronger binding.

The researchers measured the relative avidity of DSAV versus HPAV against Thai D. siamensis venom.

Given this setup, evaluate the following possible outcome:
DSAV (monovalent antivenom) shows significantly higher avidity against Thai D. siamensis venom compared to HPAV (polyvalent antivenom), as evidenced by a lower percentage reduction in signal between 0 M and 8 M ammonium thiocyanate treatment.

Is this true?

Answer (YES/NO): NO